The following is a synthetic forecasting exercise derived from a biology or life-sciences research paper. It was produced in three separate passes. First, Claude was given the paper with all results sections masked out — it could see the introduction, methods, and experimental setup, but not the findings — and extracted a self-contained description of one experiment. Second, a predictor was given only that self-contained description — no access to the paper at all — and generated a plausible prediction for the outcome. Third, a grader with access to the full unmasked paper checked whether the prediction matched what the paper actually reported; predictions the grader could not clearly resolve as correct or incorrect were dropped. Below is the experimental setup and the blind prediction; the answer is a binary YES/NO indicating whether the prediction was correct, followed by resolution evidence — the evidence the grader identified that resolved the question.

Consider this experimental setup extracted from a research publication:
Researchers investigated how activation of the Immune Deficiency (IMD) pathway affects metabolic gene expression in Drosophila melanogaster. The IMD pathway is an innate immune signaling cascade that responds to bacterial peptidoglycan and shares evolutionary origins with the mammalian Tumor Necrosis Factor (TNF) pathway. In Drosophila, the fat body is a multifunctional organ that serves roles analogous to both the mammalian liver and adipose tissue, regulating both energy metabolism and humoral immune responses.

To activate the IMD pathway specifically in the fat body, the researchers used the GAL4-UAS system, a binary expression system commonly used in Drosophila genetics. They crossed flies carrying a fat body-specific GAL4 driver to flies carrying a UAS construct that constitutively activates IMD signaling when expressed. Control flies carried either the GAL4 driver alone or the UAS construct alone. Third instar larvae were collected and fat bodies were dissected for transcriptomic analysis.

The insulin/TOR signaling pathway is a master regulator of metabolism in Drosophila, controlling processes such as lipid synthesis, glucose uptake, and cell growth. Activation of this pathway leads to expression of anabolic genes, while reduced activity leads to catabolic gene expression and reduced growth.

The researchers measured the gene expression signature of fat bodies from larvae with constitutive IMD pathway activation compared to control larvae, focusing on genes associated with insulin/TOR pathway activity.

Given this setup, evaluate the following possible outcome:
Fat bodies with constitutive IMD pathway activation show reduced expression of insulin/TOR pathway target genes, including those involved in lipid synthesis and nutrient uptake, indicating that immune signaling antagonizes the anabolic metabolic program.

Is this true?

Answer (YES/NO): YES